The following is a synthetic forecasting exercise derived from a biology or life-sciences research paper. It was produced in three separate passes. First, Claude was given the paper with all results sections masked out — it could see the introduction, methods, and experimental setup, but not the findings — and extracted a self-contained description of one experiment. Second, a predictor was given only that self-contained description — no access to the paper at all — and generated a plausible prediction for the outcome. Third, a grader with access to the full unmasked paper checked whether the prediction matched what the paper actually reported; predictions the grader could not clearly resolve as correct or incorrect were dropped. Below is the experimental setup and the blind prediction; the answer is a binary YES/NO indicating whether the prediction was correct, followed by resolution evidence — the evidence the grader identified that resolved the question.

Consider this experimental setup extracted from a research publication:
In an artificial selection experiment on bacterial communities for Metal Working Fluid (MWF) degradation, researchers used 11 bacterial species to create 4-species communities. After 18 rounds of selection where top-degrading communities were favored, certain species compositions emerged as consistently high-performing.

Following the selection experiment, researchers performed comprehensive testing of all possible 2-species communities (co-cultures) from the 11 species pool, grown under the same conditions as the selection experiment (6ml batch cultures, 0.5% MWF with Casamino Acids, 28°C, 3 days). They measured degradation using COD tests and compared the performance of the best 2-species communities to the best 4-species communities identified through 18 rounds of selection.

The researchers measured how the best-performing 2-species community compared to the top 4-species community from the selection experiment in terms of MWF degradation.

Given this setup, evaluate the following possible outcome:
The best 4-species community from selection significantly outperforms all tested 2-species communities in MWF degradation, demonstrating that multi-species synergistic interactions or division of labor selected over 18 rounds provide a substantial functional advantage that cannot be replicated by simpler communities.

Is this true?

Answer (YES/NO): NO